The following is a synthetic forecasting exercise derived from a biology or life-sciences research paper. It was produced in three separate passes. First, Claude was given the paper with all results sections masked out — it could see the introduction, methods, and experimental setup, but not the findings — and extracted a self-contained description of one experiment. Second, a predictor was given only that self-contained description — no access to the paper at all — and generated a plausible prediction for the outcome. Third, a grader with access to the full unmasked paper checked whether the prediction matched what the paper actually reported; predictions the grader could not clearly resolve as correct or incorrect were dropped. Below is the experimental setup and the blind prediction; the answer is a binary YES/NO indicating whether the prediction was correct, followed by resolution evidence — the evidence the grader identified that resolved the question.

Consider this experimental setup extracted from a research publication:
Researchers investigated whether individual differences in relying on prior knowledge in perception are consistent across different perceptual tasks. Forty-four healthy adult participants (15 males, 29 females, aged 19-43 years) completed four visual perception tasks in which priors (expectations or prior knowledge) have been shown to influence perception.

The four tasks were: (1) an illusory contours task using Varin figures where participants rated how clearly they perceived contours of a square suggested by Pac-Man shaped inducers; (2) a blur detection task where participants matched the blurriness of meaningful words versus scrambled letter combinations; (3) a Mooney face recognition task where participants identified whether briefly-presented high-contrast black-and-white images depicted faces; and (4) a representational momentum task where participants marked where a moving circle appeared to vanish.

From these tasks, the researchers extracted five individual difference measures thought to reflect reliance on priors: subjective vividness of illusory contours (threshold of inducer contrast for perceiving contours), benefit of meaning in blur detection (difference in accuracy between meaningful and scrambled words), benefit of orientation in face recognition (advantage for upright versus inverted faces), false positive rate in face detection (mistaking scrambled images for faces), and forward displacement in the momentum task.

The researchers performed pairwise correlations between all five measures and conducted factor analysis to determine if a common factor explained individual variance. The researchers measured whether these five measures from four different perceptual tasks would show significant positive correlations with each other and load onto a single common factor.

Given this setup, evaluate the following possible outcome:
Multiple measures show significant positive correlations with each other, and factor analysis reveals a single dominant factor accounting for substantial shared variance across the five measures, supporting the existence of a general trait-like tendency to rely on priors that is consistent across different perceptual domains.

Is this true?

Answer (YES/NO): NO